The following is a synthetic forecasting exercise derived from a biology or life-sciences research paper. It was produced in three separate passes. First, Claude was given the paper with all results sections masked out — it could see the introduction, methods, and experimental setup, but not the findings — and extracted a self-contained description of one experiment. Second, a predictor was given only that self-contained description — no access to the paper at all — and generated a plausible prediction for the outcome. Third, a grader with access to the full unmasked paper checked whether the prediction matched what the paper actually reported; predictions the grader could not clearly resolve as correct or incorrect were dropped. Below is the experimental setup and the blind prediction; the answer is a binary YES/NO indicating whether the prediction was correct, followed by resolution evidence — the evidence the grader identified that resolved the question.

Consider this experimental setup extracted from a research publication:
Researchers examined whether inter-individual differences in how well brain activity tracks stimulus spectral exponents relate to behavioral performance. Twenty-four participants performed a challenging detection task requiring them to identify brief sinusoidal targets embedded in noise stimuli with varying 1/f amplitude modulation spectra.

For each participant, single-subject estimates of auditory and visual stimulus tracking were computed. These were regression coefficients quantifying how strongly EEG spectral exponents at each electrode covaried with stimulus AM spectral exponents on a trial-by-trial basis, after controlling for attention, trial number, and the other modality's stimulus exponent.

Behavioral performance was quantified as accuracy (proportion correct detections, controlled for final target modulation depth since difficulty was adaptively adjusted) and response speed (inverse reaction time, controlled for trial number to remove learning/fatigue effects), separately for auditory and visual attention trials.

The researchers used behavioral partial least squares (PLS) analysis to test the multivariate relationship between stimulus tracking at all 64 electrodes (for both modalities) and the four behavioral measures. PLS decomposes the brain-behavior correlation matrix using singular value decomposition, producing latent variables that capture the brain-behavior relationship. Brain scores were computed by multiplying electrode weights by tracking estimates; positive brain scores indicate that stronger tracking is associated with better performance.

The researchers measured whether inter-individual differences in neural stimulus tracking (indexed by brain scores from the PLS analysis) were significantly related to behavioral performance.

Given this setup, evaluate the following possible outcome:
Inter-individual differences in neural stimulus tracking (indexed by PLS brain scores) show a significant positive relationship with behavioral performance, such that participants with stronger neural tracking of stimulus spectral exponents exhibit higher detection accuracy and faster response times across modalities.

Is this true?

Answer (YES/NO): NO